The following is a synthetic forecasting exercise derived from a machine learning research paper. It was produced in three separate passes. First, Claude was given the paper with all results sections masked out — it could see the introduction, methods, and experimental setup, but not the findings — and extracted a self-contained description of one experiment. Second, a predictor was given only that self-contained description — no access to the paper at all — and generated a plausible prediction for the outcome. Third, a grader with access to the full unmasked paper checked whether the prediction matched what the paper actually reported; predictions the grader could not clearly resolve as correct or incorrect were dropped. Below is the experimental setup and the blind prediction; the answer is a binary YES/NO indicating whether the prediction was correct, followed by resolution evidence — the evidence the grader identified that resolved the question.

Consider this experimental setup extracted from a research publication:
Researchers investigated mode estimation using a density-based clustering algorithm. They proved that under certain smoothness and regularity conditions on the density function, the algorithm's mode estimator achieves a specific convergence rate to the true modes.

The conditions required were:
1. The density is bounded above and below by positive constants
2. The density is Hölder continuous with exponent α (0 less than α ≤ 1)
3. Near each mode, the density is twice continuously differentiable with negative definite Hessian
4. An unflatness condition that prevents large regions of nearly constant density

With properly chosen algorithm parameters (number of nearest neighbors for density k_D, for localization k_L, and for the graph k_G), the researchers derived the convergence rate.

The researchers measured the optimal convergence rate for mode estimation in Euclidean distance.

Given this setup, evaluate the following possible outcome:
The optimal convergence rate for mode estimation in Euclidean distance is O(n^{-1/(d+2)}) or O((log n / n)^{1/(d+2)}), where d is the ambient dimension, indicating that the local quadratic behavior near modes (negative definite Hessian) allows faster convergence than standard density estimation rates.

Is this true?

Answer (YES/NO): NO